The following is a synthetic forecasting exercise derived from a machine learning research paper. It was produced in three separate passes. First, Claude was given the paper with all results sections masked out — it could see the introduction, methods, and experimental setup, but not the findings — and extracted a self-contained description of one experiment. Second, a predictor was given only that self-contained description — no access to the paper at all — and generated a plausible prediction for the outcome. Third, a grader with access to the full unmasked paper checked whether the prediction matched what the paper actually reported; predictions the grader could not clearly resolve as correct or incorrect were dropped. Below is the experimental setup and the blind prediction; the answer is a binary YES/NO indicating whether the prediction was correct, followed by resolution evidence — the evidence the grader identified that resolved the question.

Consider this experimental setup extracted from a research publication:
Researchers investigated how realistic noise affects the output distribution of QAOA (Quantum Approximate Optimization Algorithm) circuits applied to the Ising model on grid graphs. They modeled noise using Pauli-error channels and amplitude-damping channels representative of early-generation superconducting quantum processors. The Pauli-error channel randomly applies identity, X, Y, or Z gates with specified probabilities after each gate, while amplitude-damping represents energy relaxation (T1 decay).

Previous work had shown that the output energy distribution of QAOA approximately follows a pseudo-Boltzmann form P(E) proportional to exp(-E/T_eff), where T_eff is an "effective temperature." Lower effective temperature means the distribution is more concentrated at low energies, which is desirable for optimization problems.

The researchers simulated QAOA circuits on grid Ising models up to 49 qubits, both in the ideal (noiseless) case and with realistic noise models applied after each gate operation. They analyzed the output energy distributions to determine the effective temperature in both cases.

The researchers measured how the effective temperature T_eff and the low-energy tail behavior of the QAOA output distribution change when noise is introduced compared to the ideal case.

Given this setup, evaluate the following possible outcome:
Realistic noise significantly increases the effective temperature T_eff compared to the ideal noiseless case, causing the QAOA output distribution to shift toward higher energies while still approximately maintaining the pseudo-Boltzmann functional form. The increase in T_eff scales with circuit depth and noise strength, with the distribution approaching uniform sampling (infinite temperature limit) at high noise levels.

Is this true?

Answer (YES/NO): YES